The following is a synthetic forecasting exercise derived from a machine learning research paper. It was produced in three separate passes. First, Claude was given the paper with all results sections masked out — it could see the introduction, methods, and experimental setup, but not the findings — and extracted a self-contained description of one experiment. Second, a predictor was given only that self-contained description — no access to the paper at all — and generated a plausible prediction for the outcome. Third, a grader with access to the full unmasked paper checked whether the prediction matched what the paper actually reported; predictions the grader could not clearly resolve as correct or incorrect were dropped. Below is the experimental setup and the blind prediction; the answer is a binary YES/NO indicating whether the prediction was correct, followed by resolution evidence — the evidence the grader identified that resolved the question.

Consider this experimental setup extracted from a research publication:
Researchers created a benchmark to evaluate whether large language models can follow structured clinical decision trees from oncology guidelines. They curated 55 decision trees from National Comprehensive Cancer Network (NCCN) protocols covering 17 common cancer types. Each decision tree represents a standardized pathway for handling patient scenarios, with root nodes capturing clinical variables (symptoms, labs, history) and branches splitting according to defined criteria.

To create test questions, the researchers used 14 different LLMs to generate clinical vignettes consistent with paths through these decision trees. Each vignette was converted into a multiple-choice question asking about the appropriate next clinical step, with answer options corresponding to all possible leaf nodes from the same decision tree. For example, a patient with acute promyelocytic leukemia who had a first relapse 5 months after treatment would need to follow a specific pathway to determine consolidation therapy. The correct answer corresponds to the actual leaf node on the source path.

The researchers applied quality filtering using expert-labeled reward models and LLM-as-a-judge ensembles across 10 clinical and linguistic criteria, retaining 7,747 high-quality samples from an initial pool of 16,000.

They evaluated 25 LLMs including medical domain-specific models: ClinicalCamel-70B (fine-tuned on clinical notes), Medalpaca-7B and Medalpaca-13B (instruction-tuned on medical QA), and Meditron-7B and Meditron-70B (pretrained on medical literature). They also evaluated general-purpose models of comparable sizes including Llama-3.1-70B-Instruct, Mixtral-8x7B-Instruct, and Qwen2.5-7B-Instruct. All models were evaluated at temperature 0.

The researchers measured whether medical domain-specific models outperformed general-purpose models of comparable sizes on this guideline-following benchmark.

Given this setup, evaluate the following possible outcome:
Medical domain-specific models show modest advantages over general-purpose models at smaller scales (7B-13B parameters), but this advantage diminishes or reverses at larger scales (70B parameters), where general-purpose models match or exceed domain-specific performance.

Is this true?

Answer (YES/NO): NO